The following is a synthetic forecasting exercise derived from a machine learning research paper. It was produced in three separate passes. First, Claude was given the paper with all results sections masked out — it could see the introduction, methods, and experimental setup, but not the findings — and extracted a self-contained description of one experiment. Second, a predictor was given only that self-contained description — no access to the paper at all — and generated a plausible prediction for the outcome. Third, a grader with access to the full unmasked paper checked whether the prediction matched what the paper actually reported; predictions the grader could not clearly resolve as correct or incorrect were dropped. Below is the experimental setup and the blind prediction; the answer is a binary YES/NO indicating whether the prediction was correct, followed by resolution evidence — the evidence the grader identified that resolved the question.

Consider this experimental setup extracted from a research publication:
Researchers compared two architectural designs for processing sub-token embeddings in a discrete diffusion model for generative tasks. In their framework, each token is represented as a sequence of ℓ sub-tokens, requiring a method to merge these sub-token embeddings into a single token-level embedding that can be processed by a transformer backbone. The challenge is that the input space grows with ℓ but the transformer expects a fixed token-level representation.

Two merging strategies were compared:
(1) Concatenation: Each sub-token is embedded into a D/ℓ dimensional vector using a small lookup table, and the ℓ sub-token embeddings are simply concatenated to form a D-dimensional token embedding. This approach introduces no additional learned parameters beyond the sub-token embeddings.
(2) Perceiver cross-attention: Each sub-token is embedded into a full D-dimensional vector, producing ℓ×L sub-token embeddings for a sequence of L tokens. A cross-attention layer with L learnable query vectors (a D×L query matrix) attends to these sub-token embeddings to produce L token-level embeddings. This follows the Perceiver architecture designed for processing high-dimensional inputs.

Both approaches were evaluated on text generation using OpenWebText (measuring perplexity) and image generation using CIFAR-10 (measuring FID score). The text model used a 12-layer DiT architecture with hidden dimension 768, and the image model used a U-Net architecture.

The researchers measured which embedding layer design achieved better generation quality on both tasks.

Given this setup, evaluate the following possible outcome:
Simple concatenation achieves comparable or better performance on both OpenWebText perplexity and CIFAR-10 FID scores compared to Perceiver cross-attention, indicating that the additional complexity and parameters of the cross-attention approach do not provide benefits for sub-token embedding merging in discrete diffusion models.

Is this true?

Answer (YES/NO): YES